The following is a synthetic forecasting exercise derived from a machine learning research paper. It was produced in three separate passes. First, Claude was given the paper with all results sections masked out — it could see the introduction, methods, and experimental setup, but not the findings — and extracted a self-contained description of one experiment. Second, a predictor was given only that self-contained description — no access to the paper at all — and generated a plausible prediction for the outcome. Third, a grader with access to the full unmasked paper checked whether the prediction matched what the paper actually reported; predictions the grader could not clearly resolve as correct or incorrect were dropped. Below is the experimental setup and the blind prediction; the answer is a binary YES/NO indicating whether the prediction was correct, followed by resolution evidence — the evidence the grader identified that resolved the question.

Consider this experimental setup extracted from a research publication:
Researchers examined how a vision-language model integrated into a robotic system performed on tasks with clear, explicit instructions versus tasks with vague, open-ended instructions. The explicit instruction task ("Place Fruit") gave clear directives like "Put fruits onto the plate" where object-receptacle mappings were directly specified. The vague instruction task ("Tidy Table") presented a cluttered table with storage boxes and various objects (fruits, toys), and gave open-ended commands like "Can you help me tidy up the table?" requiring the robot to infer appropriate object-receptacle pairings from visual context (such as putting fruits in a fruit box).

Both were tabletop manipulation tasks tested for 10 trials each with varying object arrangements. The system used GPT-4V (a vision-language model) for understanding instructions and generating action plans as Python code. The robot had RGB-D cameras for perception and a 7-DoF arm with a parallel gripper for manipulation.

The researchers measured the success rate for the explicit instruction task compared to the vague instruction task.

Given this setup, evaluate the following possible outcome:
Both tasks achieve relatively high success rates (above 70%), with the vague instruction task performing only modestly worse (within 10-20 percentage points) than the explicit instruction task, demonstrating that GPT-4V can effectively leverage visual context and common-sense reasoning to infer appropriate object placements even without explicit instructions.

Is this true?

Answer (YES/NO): NO